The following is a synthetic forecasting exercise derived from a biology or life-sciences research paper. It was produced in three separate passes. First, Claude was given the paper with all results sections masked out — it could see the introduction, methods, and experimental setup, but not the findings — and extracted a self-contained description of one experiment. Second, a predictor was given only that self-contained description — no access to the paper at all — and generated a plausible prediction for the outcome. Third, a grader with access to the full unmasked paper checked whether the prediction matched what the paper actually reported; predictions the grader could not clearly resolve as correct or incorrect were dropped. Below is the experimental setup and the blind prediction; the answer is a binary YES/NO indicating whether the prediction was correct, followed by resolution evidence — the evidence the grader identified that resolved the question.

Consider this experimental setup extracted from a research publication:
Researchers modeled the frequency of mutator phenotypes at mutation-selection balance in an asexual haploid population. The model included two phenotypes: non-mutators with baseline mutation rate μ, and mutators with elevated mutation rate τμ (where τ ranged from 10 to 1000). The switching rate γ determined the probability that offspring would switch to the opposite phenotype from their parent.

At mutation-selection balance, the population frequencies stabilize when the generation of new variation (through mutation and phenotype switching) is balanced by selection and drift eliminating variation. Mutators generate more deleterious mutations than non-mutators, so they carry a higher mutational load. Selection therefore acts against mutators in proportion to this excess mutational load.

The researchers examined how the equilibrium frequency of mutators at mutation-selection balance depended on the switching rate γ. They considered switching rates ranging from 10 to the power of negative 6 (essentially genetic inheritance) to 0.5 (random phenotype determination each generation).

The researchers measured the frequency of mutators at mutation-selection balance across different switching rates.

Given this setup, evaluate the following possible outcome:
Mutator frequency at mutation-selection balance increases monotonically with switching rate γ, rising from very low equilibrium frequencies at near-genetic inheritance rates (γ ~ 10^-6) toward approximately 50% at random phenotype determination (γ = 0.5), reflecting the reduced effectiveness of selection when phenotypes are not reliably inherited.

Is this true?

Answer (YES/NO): YES